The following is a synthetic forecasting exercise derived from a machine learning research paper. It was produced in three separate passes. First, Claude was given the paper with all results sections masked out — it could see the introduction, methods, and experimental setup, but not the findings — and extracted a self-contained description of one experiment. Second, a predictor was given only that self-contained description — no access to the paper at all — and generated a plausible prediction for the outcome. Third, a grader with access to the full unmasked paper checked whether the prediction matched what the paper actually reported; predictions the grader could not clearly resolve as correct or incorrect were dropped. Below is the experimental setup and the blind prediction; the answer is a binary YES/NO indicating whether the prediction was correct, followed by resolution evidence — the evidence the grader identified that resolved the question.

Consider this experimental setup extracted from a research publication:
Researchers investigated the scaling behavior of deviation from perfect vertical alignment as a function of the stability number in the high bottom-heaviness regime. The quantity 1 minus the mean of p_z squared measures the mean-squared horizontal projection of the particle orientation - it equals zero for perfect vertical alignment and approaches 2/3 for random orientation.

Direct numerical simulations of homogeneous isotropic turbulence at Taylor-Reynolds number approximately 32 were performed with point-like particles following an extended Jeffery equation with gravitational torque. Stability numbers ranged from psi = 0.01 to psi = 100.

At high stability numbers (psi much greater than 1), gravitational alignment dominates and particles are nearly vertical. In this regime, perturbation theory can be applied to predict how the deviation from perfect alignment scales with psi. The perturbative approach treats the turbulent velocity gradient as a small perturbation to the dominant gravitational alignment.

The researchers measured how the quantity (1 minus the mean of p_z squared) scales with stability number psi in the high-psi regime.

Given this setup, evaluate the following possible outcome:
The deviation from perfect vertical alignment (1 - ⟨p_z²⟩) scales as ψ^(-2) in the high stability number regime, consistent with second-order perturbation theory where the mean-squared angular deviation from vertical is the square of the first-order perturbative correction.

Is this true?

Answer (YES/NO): NO